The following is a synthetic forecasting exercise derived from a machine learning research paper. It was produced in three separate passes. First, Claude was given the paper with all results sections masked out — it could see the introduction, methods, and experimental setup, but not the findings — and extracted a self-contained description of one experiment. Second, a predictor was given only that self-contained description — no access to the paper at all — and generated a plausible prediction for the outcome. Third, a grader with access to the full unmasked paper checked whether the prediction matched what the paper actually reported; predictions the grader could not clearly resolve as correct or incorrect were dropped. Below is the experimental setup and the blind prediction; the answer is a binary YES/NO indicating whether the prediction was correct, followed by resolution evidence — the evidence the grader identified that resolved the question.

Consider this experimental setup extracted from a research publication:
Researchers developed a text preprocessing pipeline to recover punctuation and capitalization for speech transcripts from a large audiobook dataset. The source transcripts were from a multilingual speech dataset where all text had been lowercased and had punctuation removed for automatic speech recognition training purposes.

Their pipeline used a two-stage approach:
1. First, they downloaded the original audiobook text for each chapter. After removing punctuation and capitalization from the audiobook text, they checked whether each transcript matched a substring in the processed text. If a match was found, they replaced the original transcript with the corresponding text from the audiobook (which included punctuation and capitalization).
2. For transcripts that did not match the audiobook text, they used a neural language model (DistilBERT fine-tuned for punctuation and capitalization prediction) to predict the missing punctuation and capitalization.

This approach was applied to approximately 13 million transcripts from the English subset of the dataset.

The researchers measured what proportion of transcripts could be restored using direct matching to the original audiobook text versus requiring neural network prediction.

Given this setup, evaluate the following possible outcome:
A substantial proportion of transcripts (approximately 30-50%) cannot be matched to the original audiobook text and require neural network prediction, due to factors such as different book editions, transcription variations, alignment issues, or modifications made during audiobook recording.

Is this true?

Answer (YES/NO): NO